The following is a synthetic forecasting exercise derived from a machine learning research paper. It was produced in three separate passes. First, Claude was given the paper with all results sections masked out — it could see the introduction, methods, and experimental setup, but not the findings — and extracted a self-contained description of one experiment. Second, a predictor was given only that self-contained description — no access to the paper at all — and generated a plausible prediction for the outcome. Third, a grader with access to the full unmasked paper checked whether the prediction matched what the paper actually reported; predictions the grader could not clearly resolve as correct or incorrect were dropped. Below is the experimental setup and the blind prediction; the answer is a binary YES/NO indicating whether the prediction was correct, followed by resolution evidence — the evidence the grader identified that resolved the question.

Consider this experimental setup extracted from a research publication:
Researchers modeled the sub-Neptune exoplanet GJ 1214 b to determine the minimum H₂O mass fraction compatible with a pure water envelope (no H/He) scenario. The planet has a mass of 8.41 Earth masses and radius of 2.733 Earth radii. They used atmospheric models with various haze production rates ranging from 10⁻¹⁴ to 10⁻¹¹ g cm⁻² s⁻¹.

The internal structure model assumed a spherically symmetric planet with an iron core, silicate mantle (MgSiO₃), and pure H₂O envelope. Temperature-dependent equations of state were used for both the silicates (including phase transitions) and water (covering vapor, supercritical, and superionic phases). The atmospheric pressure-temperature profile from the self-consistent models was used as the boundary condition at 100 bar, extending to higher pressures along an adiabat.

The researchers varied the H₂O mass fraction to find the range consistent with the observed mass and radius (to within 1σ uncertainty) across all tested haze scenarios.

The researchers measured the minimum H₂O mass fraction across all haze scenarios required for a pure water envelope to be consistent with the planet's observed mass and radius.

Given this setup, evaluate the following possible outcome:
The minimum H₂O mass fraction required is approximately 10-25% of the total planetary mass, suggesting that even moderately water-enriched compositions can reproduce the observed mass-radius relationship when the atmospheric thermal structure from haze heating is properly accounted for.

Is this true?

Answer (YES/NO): NO